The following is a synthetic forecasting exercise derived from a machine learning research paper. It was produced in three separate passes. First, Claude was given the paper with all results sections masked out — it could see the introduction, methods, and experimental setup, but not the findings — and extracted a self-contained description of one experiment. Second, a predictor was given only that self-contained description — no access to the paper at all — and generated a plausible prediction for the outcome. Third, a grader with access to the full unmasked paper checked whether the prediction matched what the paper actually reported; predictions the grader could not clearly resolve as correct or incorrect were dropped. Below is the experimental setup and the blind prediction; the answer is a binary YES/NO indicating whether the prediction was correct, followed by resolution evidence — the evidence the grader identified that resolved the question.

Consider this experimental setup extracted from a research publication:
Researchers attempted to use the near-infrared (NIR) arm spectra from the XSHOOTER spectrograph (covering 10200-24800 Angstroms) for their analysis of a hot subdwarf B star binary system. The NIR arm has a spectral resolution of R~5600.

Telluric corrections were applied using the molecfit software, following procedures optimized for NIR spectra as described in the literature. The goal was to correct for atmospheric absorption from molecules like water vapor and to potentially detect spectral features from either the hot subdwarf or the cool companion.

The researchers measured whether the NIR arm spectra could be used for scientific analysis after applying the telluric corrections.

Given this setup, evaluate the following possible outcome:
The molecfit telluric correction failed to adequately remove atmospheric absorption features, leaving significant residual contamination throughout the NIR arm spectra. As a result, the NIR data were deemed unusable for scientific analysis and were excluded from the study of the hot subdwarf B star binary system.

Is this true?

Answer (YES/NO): NO